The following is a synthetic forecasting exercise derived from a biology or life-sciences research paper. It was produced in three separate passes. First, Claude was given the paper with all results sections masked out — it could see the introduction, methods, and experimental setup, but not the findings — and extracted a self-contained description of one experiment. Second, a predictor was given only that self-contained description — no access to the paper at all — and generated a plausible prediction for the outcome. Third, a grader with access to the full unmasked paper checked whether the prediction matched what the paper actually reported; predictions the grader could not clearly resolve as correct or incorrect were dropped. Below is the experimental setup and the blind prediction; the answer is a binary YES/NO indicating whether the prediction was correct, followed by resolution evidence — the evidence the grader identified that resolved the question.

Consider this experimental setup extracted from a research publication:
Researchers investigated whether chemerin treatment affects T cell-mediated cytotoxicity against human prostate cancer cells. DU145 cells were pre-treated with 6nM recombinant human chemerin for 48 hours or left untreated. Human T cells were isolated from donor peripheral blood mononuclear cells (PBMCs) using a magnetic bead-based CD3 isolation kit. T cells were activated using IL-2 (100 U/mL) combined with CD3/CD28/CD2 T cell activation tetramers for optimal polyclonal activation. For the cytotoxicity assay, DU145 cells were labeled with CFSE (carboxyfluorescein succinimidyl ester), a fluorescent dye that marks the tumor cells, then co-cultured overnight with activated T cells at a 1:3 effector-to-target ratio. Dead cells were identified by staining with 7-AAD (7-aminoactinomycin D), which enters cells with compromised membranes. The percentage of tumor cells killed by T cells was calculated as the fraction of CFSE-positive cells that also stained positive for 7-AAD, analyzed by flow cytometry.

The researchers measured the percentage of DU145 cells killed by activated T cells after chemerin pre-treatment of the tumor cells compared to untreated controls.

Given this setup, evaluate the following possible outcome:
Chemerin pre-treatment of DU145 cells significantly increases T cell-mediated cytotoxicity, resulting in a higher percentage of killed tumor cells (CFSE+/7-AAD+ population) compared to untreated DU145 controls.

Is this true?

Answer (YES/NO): YES